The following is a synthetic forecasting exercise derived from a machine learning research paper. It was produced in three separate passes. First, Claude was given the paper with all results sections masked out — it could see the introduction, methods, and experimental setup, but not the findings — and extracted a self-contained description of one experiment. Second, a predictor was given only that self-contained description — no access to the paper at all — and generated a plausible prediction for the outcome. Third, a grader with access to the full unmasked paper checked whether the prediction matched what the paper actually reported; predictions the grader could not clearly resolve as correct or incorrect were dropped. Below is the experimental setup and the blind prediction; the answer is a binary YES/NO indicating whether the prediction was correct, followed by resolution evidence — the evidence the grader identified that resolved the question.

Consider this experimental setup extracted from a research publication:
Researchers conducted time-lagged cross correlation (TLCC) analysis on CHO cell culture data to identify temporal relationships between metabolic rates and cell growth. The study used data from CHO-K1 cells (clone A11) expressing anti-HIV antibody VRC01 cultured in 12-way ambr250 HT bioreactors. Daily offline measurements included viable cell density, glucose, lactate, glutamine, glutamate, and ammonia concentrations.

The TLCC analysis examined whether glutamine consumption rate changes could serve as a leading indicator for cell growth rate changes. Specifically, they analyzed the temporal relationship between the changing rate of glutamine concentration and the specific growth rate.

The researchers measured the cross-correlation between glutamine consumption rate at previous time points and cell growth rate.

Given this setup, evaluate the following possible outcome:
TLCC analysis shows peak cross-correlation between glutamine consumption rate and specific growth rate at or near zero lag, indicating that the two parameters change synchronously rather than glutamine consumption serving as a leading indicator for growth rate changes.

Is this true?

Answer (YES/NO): NO